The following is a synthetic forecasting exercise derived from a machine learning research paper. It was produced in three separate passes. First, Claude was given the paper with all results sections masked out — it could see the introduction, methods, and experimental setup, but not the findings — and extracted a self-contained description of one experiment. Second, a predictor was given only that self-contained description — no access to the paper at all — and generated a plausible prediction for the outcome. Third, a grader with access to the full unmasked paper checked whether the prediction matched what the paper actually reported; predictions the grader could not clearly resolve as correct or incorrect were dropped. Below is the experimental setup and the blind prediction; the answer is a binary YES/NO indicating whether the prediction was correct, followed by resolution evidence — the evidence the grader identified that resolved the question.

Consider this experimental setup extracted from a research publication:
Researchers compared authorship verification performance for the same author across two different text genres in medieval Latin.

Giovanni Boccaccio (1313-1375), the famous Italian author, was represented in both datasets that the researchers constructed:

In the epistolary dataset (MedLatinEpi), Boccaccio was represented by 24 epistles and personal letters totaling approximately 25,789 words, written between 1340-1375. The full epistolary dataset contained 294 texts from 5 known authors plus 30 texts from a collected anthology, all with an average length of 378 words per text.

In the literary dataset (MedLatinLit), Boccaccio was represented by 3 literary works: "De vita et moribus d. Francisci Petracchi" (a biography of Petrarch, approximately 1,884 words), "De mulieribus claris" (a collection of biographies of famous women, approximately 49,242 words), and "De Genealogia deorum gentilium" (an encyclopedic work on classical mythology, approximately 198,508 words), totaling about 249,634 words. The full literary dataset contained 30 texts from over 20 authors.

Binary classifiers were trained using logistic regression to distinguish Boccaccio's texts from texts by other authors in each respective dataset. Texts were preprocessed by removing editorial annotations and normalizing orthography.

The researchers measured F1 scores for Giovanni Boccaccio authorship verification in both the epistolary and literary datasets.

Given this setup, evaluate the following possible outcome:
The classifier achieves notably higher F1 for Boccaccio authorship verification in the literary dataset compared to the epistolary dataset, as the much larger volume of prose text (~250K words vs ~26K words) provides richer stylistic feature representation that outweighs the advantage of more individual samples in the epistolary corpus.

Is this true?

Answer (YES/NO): NO